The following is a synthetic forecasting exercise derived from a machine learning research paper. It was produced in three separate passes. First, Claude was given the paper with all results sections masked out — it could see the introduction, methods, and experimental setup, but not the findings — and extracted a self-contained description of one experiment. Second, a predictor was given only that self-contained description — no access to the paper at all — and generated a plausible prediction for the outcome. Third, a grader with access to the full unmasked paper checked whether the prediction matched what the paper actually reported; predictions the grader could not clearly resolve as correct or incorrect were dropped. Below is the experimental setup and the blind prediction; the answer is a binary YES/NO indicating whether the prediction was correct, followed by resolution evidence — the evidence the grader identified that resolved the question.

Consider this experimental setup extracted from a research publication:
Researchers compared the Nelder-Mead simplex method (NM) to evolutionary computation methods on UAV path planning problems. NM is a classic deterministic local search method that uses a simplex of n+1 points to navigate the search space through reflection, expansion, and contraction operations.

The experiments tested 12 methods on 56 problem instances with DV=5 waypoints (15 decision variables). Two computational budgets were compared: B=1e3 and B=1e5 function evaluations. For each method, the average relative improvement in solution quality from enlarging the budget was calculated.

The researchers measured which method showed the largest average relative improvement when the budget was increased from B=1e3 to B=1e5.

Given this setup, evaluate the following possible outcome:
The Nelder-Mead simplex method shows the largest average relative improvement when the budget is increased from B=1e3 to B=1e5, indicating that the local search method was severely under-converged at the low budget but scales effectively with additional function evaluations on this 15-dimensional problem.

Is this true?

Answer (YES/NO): YES